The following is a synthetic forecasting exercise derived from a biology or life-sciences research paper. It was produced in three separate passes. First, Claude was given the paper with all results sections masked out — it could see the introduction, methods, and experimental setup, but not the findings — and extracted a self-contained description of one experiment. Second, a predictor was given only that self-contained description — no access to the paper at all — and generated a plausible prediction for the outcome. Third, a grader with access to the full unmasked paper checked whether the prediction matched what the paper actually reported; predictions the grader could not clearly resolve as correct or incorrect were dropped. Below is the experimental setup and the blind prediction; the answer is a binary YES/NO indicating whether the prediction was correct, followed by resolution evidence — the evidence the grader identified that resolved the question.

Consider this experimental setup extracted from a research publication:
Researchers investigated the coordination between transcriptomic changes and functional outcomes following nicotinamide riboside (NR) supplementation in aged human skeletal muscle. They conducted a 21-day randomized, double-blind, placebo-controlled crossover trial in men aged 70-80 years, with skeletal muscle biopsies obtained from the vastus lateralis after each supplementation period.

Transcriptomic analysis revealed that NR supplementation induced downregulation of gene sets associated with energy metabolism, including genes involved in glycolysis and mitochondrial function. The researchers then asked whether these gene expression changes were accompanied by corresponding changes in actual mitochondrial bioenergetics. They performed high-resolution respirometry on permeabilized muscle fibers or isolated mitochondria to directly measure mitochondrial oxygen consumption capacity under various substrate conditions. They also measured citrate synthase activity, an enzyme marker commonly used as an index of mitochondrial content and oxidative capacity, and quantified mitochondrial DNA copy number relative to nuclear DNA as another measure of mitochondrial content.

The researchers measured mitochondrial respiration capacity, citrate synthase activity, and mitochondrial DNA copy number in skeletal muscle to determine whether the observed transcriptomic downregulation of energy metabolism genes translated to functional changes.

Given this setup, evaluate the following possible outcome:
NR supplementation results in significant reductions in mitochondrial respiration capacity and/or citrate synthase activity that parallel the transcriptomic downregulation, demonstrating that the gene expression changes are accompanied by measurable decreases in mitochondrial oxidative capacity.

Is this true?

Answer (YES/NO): NO